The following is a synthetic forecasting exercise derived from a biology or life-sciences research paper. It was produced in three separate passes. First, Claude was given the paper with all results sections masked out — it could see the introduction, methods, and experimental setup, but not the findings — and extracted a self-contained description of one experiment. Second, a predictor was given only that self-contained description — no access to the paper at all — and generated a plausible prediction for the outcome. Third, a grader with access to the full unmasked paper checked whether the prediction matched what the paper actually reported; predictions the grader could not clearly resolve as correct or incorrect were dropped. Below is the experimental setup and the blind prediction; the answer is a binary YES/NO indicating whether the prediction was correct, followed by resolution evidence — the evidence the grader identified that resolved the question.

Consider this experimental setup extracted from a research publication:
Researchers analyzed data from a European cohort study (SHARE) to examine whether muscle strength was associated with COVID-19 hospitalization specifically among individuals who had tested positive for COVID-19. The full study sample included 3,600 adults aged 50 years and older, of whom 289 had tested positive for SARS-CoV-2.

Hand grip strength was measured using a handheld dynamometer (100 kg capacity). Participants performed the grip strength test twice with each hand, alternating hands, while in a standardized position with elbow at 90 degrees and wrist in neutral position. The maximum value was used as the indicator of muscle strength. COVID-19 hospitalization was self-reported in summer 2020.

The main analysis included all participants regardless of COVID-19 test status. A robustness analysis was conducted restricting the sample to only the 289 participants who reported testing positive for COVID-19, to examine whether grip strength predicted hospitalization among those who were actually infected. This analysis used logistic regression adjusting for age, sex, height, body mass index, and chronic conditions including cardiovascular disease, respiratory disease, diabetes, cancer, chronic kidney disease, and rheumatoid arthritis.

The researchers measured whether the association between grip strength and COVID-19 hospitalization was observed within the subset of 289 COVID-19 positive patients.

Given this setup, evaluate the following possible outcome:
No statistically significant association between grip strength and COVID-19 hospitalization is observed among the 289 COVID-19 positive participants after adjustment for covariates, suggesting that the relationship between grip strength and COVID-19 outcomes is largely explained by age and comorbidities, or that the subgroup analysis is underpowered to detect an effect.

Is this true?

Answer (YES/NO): NO